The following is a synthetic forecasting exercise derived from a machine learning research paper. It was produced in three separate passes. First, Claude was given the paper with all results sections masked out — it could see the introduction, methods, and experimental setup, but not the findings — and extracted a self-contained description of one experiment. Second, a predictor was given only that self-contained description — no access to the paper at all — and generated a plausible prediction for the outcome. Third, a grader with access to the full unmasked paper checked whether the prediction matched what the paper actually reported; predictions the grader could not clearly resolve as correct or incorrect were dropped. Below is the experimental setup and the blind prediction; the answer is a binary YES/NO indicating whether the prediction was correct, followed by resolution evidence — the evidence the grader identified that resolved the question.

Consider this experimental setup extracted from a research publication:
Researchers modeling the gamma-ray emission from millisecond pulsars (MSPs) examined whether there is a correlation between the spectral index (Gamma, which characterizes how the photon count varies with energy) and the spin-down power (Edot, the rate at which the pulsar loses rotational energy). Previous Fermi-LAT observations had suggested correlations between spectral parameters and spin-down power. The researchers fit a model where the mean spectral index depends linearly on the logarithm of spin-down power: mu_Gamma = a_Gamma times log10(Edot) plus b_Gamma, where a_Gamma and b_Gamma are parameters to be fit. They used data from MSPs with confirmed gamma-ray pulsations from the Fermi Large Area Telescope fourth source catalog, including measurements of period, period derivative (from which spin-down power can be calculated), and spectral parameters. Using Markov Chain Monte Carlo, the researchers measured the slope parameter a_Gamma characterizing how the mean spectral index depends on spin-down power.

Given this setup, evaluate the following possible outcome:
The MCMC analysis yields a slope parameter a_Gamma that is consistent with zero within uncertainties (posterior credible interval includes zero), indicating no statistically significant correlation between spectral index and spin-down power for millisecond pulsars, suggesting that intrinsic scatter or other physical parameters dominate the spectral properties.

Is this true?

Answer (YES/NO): NO